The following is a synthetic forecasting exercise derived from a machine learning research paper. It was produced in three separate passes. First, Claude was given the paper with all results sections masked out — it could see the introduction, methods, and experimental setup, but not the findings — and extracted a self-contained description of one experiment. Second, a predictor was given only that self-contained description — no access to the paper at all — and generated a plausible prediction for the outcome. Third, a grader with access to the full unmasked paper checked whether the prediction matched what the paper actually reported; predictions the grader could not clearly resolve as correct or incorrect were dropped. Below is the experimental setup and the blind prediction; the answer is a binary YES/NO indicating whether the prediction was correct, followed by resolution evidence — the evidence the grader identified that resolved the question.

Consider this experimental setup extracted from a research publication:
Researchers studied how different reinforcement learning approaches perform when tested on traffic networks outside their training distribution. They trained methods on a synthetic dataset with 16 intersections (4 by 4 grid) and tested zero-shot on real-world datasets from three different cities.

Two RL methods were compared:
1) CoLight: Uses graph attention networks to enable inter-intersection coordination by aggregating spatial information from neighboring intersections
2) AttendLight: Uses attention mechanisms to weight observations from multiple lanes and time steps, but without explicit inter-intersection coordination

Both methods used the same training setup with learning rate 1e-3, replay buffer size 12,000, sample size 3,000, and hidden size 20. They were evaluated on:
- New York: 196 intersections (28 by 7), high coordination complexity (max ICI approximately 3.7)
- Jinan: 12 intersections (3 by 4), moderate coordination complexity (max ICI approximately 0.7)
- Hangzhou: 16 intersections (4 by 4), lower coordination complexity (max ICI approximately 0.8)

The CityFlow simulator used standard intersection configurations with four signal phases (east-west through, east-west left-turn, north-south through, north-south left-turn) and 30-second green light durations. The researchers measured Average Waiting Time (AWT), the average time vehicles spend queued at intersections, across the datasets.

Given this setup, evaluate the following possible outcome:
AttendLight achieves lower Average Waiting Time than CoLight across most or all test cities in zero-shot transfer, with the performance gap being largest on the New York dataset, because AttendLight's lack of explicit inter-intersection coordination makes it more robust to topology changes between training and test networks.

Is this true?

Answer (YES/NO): NO